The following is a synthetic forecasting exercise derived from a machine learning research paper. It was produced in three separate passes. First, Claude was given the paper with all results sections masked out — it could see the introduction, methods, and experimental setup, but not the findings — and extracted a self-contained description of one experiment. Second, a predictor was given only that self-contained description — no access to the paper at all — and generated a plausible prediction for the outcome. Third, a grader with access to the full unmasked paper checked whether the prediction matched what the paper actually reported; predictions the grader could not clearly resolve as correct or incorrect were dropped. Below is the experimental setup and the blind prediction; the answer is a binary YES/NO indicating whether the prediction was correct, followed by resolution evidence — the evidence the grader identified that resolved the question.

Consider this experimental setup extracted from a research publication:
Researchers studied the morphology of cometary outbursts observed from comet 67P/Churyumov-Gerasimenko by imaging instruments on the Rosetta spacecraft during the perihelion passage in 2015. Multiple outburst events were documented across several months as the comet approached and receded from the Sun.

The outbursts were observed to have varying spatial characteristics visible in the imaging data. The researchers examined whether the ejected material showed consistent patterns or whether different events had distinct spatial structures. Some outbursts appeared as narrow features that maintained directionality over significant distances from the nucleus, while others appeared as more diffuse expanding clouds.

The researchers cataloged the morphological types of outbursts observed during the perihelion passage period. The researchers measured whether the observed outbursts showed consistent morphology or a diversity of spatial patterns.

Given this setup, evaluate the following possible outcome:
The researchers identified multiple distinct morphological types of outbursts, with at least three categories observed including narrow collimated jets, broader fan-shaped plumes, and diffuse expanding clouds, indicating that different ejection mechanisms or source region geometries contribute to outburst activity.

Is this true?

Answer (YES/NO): NO